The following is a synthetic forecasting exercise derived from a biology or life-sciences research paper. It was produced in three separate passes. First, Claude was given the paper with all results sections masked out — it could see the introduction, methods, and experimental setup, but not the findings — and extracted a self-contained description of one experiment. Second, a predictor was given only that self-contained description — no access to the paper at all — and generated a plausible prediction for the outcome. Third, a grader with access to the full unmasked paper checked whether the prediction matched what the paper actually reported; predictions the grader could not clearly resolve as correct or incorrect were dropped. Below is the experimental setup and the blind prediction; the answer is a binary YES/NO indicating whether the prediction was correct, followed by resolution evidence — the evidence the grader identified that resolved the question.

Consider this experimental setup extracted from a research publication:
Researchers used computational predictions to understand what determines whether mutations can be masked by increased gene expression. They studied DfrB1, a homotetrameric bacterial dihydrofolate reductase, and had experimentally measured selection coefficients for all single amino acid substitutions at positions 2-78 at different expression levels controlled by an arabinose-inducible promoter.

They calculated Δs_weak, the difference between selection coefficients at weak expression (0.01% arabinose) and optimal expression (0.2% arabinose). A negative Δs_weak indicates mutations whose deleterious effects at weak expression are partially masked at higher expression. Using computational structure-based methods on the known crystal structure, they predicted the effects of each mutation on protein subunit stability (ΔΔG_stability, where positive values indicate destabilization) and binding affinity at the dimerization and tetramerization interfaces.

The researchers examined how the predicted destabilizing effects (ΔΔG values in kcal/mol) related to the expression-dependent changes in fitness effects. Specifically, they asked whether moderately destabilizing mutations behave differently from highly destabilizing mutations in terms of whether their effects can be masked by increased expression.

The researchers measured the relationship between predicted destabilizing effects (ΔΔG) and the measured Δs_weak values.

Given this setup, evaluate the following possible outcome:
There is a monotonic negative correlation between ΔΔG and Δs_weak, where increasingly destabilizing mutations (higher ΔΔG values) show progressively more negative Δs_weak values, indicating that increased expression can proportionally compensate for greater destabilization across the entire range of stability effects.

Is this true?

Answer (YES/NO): NO